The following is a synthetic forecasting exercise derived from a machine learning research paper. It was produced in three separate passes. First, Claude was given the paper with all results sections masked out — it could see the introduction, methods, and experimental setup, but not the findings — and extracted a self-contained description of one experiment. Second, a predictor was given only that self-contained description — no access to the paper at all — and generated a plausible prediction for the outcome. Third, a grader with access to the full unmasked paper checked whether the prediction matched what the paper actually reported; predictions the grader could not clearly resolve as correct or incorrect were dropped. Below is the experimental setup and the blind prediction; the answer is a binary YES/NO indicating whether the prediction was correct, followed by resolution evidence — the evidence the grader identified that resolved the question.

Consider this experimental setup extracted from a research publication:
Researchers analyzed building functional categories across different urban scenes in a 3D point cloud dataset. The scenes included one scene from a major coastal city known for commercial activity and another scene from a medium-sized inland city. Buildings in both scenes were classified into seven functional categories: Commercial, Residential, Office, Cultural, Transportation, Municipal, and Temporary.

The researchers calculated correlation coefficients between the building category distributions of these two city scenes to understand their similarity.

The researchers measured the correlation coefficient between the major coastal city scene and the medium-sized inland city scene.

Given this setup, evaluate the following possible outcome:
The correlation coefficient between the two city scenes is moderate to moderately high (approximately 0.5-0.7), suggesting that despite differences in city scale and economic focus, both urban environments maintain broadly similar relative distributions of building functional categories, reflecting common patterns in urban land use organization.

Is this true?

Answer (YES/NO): NO